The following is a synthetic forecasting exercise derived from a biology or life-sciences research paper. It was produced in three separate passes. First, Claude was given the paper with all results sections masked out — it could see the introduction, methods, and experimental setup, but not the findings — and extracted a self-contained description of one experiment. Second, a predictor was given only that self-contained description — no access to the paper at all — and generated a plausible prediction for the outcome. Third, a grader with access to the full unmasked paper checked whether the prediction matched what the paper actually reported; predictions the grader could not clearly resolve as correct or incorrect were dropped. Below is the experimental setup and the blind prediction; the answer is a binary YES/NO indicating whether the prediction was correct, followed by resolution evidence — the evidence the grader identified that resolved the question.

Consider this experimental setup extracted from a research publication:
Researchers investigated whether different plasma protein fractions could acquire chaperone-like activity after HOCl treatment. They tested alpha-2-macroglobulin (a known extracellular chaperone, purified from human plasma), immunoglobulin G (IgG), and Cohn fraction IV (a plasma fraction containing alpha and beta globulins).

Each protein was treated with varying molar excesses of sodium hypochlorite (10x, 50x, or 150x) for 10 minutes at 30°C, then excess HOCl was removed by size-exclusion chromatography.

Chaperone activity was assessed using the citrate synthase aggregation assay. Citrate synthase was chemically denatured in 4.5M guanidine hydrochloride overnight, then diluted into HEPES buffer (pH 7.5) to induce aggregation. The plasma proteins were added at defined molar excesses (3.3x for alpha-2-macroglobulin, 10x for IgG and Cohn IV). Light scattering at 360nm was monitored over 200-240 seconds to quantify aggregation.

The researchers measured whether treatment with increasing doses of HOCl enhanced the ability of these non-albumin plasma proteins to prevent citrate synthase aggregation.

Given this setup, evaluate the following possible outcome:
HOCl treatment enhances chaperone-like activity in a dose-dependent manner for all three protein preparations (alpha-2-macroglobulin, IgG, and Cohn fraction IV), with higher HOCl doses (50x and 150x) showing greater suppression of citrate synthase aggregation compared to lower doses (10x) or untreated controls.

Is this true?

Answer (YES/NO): YES